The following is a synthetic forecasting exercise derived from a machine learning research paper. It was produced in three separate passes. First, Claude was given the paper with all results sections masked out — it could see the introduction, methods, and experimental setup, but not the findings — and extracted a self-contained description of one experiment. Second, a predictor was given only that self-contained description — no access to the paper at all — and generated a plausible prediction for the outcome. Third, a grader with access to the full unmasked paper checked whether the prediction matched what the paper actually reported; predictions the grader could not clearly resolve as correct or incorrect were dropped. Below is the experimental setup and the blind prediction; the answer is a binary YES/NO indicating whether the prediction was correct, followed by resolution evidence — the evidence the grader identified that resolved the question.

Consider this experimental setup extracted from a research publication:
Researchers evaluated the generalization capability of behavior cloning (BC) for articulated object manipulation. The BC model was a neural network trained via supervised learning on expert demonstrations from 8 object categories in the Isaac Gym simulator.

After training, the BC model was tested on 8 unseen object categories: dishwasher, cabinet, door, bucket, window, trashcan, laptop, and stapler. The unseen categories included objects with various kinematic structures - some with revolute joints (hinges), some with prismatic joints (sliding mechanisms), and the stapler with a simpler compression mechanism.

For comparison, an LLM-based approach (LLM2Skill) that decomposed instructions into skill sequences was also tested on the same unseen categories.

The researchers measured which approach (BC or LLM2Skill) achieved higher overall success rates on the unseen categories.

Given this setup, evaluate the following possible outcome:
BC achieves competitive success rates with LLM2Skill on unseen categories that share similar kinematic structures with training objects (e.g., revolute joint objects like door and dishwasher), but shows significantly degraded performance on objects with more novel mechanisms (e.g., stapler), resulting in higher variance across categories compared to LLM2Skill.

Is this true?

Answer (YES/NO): NO